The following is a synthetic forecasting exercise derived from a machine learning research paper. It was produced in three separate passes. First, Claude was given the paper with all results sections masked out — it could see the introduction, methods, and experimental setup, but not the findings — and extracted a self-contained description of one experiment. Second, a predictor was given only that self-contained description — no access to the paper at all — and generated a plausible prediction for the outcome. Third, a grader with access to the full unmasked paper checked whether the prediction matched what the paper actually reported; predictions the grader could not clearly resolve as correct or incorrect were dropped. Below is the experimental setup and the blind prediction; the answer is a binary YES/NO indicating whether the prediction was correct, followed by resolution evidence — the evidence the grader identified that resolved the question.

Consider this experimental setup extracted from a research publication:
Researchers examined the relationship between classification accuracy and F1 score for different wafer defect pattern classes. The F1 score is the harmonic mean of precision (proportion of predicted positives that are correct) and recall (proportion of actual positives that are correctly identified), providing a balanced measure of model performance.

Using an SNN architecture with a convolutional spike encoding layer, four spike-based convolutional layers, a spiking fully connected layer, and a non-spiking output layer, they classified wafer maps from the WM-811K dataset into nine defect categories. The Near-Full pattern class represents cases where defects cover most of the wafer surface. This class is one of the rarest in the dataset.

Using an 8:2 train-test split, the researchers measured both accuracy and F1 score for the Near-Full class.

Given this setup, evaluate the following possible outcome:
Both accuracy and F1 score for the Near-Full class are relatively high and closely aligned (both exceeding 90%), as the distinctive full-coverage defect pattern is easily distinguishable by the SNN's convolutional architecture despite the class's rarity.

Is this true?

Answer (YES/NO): NO